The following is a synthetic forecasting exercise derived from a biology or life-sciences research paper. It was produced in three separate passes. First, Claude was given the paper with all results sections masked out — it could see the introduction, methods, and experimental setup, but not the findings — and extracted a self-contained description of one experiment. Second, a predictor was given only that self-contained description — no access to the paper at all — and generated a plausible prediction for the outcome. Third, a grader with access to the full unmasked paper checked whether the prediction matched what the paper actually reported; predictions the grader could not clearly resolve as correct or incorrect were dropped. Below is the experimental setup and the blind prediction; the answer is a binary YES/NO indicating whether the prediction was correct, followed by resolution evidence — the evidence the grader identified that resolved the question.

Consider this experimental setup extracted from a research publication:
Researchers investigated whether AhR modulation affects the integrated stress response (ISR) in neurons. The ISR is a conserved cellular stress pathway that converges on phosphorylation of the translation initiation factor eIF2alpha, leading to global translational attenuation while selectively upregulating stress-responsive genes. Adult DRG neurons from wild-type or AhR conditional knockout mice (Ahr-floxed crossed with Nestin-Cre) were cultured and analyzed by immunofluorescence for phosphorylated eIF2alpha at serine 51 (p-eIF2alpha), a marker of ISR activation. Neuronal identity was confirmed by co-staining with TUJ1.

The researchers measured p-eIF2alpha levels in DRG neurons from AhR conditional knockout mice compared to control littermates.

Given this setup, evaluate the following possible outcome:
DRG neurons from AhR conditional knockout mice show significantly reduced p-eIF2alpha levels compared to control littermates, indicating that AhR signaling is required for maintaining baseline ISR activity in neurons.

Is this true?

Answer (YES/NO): YES